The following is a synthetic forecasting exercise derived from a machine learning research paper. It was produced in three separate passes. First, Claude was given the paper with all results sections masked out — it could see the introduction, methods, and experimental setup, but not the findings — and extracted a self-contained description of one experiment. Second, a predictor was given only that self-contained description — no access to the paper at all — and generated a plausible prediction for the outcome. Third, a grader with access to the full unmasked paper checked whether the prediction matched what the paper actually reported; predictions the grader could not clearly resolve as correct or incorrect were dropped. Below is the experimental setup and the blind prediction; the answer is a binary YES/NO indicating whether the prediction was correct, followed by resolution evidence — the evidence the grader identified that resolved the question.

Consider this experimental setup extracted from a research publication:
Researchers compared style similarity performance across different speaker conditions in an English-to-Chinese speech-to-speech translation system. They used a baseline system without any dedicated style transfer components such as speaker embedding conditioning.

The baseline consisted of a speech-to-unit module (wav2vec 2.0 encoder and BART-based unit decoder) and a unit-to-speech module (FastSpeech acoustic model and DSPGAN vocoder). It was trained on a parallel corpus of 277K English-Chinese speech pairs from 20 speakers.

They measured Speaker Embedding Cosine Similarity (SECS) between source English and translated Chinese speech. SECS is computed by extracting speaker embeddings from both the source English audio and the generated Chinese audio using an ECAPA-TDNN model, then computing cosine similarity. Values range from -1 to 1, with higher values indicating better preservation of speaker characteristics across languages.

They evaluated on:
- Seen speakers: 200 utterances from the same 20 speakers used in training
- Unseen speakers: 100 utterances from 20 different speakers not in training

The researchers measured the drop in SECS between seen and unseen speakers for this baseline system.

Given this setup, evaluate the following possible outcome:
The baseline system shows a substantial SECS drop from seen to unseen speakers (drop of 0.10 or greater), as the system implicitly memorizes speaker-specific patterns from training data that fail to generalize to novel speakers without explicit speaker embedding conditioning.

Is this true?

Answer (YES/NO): YES